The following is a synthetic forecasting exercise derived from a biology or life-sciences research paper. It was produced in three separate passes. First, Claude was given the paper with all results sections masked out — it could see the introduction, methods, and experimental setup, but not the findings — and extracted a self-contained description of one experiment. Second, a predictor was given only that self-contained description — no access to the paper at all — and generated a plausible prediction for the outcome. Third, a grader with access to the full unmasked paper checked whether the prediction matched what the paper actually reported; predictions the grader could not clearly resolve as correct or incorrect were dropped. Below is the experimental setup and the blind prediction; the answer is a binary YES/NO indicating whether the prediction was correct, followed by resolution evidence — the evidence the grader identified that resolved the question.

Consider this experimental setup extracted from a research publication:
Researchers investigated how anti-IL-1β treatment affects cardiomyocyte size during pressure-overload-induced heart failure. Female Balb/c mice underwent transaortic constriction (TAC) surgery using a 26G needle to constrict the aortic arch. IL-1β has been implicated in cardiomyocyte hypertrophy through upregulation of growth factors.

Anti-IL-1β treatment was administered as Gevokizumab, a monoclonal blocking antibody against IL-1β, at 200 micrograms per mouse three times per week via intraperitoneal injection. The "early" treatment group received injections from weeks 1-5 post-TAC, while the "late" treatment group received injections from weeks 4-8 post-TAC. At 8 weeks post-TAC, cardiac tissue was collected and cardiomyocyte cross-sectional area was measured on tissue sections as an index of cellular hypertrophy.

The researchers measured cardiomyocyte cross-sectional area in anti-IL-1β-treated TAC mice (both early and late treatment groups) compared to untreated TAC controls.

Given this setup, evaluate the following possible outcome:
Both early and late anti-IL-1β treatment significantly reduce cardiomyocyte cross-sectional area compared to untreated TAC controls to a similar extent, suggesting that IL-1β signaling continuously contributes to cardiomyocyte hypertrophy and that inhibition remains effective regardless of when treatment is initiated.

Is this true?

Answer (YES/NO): NO